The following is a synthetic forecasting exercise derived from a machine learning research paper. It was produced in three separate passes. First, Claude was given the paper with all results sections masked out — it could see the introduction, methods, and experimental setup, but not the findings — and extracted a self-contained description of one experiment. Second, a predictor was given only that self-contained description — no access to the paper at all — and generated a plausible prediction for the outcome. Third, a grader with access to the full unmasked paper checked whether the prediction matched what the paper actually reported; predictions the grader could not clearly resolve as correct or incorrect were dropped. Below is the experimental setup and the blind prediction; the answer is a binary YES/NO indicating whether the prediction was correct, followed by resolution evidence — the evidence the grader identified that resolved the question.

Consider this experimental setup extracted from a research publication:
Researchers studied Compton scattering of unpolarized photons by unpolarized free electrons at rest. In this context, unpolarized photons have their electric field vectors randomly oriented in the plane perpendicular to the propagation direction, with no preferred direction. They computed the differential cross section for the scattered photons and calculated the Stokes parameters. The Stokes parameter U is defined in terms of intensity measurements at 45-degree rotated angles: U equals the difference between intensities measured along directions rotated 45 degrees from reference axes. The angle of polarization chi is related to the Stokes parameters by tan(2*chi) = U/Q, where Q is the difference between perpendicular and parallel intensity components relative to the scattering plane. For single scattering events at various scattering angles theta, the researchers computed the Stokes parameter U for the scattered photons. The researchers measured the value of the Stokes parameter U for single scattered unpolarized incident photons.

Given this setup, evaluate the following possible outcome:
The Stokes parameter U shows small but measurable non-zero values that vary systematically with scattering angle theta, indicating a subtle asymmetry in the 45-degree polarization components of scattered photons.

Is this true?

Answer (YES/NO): NO